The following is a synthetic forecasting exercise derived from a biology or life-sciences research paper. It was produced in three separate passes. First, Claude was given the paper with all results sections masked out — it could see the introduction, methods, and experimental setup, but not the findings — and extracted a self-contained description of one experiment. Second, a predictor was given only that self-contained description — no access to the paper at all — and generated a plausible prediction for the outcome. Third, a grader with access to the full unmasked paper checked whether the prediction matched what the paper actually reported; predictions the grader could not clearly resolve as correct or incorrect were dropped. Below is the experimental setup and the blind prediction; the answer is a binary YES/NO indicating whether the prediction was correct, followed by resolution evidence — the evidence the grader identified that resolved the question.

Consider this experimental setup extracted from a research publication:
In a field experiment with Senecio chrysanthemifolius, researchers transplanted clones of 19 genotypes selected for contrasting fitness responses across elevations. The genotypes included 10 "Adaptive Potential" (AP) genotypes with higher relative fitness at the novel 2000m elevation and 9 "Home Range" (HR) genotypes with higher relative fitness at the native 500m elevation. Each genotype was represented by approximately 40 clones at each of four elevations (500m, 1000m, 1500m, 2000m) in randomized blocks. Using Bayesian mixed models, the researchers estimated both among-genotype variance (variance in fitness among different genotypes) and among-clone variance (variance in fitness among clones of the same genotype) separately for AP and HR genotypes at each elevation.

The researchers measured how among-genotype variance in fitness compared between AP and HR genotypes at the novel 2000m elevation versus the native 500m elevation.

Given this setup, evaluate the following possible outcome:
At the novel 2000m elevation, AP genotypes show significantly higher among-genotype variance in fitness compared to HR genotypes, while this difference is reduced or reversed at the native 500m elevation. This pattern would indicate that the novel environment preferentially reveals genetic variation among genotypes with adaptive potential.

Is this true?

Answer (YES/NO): NO